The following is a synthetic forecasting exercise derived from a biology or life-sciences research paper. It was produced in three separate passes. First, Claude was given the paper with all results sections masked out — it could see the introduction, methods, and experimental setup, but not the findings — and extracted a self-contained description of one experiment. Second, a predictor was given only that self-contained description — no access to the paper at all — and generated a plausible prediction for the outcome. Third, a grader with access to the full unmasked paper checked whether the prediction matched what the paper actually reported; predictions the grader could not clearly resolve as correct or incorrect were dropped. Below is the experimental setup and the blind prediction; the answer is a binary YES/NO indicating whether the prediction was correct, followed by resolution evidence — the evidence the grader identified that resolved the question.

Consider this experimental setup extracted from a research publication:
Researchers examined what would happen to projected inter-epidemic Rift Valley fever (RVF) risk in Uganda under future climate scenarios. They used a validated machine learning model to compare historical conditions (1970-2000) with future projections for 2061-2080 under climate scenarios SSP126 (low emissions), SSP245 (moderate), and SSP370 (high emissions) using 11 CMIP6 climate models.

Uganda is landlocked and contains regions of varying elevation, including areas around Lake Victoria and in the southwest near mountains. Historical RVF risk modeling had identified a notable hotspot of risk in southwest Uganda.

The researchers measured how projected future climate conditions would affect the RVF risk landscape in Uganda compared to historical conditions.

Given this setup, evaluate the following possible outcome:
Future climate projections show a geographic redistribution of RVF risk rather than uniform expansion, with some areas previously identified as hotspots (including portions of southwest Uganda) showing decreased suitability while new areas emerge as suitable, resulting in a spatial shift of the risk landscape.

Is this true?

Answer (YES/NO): NO